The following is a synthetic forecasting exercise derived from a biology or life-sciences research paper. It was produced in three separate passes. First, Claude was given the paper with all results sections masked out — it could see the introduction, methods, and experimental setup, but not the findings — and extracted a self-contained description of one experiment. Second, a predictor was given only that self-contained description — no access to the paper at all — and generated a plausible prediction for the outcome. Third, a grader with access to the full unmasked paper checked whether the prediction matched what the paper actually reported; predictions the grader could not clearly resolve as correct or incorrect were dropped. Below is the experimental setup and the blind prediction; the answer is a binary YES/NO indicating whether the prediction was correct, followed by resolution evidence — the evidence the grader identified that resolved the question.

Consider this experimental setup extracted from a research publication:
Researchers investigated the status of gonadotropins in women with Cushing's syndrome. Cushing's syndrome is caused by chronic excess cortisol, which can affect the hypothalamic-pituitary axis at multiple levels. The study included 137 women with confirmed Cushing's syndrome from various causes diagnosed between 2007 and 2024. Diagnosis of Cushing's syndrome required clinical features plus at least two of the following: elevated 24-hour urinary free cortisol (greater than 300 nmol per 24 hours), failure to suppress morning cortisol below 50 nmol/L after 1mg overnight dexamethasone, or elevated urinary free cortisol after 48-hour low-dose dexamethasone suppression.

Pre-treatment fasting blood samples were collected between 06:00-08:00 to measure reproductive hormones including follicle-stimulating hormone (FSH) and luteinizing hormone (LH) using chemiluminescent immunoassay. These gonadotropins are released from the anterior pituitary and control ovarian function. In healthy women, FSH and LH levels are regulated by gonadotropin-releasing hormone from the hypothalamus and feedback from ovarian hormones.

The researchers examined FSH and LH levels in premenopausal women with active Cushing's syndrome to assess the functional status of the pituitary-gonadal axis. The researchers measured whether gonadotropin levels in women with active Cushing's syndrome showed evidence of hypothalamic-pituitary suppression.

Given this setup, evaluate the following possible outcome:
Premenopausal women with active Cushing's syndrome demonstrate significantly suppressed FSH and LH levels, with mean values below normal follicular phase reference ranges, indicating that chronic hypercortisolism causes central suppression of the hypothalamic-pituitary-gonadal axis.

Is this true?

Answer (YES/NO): NO